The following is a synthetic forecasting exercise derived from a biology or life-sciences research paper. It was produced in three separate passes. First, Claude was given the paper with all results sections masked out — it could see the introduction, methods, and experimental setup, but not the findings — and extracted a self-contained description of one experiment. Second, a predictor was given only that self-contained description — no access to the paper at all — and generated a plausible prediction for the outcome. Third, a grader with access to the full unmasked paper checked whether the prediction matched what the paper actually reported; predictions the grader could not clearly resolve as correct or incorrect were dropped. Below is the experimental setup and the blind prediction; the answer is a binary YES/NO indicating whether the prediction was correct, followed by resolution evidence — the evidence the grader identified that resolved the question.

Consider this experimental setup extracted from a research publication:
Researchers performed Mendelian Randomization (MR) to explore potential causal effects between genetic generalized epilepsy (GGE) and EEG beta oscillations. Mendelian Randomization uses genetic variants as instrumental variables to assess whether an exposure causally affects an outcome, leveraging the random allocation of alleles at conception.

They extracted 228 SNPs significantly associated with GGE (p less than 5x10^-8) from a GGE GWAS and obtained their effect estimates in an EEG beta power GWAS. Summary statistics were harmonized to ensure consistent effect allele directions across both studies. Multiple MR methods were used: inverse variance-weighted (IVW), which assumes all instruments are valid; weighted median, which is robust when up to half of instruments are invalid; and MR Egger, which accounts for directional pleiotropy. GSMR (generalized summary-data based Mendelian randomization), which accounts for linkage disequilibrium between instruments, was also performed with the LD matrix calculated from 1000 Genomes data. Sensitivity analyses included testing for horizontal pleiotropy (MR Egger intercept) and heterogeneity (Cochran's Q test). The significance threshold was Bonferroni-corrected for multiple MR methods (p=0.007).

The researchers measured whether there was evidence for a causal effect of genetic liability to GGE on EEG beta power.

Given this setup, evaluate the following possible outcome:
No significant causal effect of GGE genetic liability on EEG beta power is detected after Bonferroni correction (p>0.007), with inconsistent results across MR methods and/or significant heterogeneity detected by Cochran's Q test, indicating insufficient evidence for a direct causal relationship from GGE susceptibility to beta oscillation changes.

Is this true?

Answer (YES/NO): NO